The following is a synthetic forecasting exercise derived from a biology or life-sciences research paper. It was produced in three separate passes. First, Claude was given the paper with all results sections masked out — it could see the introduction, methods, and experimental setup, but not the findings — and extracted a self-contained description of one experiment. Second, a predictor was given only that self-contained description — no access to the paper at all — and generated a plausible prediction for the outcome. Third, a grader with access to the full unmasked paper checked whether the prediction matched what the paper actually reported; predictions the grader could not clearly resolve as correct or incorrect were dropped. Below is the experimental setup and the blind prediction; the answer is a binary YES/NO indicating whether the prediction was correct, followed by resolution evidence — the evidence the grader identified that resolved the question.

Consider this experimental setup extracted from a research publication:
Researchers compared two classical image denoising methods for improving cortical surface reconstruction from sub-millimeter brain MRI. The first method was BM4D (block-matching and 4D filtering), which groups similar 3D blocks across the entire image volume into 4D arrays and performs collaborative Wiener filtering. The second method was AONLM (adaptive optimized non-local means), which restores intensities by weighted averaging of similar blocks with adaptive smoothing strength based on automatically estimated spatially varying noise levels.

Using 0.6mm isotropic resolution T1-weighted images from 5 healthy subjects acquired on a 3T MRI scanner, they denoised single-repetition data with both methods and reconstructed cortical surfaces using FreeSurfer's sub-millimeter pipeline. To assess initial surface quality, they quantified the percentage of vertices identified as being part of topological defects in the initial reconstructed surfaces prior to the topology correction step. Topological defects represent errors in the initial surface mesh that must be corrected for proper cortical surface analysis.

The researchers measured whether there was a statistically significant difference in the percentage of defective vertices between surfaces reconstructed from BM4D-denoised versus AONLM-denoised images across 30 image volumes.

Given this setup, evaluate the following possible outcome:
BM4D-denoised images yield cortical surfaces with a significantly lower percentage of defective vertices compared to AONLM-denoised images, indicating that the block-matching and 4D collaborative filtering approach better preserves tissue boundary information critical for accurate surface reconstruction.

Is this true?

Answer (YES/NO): NO